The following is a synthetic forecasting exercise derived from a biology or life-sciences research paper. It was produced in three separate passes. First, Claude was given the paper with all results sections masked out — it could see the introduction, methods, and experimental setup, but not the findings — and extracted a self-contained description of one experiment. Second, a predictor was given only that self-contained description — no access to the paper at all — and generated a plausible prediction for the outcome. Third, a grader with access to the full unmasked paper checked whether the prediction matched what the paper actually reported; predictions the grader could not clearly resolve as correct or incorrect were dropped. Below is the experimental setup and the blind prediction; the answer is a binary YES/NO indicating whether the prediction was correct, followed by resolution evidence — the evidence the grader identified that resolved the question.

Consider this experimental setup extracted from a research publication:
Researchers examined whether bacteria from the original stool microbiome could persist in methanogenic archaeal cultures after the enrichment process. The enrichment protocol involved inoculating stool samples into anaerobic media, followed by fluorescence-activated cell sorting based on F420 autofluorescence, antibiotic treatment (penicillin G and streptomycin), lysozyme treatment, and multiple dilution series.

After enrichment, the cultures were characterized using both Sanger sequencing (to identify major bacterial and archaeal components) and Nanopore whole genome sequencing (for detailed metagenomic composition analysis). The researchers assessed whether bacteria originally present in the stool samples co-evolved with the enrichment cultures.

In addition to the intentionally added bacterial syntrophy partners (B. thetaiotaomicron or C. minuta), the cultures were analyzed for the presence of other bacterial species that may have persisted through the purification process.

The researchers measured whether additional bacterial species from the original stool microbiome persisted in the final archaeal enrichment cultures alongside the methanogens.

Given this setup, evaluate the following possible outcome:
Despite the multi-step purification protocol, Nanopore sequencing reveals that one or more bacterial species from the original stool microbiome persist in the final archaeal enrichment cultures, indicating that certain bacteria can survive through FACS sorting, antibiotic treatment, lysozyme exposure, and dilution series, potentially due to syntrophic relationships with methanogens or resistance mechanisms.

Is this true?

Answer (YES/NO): YES